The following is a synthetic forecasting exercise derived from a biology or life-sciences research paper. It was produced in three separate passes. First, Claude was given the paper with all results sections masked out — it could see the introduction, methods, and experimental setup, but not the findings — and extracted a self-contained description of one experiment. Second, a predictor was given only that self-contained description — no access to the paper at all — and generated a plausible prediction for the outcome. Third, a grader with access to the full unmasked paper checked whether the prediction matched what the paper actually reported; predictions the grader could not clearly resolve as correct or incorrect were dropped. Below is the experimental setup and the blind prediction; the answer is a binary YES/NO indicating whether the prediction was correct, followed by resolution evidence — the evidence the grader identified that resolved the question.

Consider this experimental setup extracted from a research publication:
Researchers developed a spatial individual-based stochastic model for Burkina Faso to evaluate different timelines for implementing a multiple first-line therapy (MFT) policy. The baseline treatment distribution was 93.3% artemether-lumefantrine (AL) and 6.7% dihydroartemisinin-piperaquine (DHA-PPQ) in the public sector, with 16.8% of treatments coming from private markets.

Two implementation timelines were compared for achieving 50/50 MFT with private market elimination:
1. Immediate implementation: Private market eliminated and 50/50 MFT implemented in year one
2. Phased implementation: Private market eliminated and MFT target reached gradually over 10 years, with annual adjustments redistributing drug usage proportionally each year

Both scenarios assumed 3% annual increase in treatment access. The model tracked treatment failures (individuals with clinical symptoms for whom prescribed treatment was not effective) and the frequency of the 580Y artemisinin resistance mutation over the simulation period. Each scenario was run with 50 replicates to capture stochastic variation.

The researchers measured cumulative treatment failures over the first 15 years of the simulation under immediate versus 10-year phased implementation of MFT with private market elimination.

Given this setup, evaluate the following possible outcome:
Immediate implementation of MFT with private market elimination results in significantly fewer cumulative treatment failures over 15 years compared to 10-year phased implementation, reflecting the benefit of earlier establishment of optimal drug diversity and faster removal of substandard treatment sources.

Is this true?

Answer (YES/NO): NO